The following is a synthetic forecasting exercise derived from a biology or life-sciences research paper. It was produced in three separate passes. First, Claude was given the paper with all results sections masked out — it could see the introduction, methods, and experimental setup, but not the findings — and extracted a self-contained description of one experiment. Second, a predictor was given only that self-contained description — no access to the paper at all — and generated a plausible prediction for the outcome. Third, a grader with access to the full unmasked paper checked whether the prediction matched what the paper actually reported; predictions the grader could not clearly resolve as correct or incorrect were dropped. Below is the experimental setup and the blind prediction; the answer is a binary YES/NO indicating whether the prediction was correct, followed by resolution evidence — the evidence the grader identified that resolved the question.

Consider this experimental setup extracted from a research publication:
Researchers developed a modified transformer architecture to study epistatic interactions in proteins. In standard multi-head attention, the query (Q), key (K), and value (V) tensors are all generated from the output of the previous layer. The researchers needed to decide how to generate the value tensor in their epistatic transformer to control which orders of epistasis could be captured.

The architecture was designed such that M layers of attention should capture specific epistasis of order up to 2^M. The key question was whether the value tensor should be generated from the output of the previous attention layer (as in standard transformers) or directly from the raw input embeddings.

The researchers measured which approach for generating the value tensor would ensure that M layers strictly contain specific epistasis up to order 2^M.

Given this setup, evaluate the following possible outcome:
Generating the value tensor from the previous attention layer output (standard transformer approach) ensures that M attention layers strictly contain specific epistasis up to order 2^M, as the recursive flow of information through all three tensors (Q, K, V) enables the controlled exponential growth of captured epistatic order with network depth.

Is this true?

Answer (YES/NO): NO